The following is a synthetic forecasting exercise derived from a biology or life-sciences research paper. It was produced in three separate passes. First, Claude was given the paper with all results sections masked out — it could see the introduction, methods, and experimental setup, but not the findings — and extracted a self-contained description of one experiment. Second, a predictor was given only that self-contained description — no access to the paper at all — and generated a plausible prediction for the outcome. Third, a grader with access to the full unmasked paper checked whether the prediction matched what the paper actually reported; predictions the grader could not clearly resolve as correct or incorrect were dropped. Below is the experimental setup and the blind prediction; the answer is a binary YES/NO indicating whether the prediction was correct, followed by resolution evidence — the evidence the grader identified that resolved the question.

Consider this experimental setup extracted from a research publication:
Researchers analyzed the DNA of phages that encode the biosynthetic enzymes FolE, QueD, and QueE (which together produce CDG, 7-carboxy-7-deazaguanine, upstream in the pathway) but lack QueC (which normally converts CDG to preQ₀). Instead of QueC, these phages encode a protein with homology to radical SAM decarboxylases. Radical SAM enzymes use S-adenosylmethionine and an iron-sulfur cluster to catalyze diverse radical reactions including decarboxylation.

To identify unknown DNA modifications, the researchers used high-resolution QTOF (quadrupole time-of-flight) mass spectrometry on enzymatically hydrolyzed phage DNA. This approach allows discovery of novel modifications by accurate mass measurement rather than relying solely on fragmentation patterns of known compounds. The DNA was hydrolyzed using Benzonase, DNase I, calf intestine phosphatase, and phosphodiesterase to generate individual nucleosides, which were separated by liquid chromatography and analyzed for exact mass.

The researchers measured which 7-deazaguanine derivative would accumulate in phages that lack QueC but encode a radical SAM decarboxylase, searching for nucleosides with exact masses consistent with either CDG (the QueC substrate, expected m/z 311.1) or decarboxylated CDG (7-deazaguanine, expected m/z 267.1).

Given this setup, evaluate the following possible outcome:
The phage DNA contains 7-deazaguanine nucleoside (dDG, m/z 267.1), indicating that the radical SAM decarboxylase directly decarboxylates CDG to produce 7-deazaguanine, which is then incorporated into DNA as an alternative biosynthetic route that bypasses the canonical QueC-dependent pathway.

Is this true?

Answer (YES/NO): YES